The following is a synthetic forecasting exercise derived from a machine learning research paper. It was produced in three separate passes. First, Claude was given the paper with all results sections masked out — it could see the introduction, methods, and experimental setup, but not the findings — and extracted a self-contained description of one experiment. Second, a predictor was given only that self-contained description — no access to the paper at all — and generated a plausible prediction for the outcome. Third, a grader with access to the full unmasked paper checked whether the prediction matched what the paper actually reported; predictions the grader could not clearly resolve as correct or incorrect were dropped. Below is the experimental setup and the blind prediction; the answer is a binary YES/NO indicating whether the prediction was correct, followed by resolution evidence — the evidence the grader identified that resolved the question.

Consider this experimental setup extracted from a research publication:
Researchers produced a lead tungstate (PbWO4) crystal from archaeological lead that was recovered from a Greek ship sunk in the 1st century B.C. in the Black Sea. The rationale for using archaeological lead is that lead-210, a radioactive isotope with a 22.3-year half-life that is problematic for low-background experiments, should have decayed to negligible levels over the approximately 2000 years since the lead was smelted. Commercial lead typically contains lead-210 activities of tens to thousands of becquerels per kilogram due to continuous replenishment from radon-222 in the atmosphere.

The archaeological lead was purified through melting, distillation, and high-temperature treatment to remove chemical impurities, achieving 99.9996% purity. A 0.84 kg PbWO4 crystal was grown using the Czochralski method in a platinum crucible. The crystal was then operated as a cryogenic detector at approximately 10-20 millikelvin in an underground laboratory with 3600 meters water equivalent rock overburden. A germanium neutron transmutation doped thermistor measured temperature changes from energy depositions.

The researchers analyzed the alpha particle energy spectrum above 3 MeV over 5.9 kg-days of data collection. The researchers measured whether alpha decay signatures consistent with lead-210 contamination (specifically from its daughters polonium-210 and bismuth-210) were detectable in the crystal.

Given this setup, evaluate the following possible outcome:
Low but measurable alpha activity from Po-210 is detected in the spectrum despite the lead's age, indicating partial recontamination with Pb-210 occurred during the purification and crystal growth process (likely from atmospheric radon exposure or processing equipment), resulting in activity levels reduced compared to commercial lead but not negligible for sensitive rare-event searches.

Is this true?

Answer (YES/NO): NO